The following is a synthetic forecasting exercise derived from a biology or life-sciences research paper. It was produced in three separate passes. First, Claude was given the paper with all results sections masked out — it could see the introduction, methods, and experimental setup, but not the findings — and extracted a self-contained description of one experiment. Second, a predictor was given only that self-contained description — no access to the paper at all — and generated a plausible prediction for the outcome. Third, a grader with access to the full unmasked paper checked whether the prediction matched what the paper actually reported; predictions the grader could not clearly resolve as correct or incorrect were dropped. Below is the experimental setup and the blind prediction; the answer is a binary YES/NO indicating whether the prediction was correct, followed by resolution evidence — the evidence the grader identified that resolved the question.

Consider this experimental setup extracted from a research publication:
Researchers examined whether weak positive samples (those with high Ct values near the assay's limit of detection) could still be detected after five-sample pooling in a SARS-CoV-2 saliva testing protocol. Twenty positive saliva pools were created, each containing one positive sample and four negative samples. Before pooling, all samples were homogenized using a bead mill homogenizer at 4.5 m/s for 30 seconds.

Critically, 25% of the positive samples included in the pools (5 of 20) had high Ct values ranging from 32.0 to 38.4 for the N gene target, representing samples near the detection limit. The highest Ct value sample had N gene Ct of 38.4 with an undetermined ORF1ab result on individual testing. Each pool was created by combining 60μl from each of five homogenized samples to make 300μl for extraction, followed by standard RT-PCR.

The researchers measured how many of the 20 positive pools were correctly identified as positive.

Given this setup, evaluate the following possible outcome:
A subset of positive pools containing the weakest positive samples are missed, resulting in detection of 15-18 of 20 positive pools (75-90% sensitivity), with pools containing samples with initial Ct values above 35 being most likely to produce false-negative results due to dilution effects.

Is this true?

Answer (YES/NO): NO